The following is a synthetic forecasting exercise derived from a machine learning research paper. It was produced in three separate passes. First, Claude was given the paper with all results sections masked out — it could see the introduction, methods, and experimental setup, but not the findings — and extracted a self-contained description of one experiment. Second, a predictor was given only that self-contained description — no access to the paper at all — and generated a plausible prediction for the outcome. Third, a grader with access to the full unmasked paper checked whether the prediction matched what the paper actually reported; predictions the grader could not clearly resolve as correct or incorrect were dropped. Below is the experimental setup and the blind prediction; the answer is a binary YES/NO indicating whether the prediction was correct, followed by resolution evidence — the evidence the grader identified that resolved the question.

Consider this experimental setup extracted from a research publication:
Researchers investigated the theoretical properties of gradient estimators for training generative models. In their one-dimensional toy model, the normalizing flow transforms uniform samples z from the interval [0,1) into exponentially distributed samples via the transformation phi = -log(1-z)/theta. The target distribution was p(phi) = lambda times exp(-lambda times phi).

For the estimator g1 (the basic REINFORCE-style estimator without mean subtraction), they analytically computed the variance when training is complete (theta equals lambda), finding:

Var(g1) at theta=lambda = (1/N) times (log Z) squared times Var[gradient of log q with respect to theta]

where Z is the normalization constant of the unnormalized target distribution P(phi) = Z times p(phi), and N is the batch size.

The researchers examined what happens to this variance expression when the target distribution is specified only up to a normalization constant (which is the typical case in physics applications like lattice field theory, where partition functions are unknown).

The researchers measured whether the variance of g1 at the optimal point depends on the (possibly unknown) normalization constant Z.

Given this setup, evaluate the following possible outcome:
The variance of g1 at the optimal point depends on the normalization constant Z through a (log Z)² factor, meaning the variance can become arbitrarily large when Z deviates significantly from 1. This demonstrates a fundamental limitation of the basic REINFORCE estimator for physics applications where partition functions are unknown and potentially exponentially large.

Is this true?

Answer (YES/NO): YES